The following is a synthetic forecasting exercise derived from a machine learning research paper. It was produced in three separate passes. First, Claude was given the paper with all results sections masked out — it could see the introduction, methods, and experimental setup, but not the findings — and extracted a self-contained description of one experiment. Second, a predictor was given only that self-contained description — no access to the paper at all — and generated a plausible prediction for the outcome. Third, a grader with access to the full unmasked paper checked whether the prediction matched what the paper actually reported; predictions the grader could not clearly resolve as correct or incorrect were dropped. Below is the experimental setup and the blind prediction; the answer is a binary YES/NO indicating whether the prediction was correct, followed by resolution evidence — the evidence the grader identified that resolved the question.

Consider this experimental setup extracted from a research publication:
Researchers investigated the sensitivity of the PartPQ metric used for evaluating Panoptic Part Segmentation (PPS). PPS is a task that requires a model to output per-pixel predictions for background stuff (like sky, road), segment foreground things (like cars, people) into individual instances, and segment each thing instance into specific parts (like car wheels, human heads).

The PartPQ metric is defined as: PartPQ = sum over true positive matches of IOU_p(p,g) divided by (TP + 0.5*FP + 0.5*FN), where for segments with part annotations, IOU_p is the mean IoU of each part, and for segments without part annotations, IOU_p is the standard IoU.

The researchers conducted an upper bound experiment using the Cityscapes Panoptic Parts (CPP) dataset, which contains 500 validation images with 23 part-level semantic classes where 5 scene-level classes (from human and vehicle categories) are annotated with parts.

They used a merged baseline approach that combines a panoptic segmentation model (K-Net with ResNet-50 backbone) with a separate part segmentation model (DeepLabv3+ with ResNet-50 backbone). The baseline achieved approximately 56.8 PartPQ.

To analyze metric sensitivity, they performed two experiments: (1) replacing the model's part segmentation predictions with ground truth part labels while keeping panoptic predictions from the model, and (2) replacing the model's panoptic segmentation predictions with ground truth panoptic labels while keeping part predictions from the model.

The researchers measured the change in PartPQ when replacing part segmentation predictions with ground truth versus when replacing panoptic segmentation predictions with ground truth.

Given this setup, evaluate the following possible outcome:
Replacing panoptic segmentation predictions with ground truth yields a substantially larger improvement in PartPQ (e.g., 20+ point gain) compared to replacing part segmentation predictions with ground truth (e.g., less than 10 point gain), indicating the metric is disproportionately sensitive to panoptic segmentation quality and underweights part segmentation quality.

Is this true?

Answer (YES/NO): YES